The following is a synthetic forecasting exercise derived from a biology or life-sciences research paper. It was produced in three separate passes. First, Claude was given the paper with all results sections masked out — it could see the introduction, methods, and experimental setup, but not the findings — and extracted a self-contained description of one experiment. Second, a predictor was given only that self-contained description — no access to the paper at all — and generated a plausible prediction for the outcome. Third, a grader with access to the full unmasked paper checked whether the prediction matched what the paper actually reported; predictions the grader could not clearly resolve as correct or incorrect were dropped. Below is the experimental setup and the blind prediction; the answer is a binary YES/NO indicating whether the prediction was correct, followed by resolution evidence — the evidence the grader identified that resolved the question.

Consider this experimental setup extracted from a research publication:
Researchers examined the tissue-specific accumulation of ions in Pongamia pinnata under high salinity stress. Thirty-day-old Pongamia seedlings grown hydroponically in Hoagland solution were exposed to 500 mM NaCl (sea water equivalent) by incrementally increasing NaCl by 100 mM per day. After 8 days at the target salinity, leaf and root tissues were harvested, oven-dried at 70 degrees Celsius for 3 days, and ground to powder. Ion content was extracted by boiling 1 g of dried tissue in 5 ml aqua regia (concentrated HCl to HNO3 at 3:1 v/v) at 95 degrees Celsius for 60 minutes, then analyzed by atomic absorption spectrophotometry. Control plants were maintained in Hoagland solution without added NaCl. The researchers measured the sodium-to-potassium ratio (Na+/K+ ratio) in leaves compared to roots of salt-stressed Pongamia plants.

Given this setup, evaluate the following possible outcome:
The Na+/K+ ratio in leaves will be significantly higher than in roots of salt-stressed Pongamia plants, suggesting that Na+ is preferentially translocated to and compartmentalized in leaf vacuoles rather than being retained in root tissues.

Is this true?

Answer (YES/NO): NO